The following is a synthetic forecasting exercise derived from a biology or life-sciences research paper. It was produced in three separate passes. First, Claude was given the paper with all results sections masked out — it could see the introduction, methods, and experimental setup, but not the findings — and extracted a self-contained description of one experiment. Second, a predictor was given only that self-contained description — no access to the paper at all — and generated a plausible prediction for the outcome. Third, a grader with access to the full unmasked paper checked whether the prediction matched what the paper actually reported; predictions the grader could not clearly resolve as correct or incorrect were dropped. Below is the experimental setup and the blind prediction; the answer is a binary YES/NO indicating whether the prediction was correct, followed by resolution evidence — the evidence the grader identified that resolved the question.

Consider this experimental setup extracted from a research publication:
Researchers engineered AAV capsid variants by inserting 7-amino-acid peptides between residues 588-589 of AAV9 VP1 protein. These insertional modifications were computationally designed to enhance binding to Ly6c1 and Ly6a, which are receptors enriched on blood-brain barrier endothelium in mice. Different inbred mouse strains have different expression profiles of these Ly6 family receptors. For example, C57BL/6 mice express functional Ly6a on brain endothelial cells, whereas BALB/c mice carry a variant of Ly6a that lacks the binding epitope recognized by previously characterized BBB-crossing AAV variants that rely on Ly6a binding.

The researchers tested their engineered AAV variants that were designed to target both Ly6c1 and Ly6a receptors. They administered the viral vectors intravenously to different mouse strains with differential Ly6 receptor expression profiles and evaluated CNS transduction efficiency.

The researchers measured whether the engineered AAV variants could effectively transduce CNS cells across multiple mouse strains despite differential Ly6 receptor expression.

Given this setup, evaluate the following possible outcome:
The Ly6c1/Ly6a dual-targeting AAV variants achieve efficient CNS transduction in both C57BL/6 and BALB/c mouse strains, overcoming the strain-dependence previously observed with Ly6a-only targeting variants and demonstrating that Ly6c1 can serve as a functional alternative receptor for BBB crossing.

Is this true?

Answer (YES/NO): YES